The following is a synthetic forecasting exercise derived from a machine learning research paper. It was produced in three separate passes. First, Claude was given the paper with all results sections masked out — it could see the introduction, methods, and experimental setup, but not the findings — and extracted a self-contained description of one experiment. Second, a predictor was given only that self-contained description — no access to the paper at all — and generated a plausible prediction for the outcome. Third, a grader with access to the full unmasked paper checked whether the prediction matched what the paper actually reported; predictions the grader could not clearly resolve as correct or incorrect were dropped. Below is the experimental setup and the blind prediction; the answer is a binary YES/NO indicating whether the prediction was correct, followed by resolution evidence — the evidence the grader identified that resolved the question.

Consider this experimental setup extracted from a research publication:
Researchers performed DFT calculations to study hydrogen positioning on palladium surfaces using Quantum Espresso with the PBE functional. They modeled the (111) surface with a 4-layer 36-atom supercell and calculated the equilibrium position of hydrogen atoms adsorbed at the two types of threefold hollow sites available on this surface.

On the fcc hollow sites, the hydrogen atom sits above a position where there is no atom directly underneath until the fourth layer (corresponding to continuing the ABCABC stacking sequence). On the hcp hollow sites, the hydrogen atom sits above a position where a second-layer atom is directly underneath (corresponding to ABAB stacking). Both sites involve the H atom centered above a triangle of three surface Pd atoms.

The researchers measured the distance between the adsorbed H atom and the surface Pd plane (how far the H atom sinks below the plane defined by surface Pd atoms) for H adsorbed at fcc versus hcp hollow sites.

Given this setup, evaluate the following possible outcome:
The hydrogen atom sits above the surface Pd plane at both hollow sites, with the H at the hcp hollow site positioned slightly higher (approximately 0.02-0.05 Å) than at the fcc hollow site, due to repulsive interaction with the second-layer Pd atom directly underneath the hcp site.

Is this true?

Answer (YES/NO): NO